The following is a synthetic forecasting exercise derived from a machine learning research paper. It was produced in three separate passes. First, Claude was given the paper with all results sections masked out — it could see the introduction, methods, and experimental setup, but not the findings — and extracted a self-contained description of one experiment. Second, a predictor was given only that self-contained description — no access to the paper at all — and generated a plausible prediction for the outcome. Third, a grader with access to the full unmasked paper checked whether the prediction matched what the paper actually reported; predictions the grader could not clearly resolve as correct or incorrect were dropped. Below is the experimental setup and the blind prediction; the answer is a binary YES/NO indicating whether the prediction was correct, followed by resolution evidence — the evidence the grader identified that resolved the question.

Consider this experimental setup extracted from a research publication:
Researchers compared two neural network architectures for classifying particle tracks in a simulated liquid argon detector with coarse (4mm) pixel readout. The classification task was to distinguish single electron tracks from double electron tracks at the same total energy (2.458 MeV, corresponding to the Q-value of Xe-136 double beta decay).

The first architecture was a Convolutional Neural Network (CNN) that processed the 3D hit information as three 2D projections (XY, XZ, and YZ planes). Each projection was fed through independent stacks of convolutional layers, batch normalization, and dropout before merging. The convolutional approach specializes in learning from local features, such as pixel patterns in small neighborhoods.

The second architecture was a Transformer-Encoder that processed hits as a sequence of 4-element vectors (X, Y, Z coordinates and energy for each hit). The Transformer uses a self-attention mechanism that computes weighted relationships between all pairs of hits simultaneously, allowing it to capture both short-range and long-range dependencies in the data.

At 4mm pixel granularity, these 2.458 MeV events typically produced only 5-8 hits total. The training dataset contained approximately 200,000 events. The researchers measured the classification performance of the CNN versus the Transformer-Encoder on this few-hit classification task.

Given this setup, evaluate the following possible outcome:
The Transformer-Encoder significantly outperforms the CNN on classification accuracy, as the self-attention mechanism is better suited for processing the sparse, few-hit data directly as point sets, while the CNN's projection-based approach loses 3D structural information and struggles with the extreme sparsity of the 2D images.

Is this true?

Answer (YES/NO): NO